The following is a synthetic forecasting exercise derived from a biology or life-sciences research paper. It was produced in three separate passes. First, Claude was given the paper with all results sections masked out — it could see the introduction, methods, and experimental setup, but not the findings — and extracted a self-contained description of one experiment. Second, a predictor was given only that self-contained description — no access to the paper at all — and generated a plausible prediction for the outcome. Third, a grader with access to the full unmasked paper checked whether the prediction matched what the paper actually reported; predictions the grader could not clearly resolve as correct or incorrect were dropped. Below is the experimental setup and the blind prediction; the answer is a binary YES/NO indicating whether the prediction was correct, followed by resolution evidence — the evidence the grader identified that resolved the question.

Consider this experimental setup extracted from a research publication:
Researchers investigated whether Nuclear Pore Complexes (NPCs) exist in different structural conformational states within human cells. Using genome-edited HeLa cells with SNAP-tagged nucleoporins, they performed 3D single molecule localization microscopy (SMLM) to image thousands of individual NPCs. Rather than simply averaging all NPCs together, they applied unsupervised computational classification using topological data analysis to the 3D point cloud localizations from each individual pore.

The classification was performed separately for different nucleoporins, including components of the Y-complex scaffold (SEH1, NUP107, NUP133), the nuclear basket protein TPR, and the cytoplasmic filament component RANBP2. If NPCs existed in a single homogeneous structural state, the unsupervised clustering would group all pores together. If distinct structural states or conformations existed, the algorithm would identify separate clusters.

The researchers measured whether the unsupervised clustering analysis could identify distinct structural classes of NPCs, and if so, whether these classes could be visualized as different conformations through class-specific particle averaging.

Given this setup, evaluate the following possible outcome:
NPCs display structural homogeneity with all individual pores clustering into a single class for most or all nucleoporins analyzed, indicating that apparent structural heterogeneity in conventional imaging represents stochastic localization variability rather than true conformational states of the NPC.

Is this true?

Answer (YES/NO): NO